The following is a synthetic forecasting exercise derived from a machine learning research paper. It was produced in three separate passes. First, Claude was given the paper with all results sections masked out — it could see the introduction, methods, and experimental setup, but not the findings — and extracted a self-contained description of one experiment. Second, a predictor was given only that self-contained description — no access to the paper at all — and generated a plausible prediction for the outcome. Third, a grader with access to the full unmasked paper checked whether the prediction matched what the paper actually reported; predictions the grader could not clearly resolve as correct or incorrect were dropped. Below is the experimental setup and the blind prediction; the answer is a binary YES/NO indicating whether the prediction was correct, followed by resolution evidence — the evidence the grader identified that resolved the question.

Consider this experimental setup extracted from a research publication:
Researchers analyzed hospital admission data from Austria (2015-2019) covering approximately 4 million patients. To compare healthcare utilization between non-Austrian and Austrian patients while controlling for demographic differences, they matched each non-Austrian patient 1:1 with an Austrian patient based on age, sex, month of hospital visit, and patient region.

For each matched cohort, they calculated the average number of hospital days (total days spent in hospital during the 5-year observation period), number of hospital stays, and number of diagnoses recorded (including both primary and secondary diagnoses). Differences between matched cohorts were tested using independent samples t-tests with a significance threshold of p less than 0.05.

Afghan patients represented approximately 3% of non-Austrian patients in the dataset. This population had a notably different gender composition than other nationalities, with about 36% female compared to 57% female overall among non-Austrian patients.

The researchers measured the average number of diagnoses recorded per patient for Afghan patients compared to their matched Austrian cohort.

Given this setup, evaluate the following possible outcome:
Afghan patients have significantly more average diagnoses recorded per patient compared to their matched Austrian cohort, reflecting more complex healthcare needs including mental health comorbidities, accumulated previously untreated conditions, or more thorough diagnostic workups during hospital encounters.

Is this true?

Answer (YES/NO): NO